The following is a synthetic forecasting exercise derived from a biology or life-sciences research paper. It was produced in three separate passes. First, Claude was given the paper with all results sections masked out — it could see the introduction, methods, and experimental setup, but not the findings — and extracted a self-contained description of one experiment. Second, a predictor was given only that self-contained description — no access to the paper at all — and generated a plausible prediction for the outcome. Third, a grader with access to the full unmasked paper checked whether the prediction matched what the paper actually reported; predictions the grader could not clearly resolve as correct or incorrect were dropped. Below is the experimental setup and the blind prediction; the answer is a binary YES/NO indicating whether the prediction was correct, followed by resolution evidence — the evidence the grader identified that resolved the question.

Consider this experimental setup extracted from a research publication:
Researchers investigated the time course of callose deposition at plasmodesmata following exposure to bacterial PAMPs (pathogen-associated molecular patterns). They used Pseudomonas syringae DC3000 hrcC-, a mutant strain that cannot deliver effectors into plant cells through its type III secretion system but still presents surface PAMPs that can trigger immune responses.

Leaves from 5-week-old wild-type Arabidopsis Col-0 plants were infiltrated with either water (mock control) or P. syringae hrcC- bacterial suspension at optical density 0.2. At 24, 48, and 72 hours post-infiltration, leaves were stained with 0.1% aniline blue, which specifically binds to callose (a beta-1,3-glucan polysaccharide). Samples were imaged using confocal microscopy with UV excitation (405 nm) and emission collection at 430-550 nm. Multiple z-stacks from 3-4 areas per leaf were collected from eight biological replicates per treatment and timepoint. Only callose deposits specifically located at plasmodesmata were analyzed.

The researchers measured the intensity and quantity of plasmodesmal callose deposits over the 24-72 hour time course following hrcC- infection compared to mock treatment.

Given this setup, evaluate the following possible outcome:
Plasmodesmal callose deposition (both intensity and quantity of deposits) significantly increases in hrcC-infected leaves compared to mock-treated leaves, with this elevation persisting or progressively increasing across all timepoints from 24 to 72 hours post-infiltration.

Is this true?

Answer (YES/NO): NO